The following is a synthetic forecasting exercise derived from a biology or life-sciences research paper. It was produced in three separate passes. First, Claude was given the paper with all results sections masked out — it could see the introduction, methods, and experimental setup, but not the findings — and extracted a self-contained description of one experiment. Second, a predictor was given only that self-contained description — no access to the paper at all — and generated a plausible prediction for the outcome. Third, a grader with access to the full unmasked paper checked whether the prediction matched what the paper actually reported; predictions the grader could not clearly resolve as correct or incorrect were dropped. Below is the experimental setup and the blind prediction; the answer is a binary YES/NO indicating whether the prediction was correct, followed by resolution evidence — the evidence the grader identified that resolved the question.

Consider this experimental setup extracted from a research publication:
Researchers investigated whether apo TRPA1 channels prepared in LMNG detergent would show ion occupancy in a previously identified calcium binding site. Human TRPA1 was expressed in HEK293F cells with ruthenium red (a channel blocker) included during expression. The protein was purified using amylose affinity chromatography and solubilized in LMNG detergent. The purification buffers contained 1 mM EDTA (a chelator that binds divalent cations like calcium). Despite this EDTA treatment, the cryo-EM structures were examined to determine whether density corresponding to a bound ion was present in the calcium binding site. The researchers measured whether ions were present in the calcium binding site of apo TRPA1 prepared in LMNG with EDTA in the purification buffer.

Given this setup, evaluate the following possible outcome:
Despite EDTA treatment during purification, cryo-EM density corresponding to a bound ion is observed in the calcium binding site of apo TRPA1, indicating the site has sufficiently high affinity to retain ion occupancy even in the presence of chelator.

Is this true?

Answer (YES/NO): YES